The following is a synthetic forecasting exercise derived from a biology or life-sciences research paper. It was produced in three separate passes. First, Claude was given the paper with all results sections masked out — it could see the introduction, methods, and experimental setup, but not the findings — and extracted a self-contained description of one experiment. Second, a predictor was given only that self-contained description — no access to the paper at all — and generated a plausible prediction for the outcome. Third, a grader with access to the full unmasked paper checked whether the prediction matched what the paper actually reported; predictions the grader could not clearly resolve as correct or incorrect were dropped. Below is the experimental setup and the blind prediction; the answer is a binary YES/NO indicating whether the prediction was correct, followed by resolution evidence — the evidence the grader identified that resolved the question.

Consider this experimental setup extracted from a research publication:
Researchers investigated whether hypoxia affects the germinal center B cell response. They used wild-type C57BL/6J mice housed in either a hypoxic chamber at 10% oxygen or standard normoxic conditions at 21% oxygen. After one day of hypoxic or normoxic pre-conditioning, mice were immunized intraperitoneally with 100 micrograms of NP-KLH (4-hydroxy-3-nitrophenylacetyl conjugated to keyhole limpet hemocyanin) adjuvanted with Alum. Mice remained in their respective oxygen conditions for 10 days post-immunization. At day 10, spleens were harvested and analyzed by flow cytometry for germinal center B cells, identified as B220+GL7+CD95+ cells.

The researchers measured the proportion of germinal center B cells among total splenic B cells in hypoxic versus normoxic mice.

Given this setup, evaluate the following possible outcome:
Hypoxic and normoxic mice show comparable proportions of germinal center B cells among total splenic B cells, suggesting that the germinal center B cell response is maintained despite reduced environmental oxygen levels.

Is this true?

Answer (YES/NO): NO